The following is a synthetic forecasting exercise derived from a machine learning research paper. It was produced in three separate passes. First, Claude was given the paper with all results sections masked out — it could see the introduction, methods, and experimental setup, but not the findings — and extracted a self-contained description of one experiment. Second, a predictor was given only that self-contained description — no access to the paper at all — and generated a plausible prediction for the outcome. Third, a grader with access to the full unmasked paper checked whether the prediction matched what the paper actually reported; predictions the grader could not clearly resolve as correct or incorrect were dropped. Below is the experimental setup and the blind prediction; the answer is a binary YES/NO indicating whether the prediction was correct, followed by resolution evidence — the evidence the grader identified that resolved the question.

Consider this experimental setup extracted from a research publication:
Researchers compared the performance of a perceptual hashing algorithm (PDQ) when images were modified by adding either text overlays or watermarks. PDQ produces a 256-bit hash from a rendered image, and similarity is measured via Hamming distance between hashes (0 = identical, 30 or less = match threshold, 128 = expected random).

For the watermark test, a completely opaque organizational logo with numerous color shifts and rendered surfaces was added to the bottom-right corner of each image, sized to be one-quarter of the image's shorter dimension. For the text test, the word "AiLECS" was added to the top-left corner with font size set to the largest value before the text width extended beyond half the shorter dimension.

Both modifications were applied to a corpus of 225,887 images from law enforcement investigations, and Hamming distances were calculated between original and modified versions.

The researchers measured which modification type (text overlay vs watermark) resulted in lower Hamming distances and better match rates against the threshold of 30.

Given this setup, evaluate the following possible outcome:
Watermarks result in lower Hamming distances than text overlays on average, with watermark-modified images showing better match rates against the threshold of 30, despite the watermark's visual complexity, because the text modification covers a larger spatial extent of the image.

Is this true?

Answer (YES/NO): NO